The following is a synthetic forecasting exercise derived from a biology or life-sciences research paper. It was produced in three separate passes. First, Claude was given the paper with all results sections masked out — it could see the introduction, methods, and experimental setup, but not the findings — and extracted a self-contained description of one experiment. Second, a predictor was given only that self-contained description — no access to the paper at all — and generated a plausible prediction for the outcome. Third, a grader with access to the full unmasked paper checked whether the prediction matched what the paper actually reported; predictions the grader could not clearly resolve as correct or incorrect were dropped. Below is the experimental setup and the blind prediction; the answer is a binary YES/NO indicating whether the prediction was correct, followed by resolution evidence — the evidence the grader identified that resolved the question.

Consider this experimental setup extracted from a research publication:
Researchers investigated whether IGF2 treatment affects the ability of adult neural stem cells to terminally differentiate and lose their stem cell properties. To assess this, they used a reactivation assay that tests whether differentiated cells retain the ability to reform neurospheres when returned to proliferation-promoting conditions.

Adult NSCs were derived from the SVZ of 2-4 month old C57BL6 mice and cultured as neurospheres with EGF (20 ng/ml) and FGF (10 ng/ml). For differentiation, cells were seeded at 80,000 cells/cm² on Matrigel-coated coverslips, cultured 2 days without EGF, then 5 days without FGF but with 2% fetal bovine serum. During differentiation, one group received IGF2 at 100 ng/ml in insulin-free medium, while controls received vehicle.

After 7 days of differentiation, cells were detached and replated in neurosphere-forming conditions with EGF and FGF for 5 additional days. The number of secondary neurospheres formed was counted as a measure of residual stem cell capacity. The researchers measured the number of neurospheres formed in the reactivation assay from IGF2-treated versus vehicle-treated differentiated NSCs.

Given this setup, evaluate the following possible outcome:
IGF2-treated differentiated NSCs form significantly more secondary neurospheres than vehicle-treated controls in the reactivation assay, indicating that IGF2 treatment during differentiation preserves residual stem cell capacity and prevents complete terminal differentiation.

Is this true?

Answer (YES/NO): NO